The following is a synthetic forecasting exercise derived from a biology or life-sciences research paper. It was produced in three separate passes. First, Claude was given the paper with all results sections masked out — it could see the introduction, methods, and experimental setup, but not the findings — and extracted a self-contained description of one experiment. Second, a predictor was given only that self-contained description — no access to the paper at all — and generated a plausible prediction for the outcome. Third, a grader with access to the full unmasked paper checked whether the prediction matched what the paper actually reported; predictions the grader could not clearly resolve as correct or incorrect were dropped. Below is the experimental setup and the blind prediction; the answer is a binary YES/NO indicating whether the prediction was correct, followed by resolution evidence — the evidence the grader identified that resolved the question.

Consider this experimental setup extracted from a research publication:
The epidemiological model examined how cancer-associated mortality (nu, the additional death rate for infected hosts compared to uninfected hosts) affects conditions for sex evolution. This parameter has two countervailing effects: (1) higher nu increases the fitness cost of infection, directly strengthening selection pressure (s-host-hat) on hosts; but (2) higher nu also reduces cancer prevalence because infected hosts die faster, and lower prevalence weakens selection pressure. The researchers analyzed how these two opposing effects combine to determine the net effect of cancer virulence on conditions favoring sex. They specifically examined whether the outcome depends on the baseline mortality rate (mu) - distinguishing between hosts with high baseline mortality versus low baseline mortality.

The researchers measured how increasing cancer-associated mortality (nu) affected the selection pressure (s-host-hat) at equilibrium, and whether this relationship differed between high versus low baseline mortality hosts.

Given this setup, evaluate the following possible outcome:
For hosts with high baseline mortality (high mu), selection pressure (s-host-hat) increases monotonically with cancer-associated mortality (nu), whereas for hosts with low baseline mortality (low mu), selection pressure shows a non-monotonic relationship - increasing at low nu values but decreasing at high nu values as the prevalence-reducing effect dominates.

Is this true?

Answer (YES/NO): YES